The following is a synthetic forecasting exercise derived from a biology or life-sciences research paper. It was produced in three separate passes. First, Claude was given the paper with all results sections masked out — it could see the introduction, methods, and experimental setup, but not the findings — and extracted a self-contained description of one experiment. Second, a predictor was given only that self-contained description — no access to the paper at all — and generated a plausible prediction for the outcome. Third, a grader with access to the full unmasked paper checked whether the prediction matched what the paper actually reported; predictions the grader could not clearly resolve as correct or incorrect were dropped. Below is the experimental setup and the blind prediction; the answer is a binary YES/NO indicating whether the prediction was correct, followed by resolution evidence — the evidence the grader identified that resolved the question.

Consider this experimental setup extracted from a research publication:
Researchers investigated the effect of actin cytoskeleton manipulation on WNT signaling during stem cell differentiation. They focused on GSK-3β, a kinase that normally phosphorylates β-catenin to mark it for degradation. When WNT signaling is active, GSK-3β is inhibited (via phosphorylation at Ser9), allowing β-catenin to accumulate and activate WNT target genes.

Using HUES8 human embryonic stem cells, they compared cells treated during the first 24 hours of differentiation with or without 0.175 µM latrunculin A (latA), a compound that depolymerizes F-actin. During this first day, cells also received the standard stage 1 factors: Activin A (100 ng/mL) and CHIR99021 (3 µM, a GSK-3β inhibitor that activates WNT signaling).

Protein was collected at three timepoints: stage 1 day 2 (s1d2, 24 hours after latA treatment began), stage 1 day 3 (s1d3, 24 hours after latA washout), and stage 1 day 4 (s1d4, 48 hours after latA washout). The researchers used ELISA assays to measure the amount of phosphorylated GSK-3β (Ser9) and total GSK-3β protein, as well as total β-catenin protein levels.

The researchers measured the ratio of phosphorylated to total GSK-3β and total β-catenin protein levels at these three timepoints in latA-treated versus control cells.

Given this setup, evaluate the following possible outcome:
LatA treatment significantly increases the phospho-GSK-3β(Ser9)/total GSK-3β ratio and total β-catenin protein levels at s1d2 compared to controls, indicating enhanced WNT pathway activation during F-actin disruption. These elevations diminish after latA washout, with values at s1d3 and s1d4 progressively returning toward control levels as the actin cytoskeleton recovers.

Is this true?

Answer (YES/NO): NO